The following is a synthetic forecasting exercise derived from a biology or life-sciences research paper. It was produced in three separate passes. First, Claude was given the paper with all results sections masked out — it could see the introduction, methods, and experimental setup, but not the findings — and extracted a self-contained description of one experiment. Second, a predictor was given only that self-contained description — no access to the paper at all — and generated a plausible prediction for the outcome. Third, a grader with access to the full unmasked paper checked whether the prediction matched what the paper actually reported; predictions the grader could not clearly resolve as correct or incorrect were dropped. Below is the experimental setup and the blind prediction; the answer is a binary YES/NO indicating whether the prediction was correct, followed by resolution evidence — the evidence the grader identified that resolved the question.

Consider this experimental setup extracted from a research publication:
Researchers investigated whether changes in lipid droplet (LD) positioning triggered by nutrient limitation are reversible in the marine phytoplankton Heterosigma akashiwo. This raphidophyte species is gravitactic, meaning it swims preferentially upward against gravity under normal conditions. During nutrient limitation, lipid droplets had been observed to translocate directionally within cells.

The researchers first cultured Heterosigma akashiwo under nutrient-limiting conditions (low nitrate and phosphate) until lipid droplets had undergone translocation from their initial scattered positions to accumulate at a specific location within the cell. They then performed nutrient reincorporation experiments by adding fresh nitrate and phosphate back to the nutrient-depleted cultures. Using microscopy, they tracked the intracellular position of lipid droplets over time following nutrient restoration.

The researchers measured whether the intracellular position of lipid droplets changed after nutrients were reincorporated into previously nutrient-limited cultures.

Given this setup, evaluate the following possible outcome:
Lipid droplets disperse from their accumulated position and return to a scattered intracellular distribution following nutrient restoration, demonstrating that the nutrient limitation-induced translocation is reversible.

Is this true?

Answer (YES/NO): YES